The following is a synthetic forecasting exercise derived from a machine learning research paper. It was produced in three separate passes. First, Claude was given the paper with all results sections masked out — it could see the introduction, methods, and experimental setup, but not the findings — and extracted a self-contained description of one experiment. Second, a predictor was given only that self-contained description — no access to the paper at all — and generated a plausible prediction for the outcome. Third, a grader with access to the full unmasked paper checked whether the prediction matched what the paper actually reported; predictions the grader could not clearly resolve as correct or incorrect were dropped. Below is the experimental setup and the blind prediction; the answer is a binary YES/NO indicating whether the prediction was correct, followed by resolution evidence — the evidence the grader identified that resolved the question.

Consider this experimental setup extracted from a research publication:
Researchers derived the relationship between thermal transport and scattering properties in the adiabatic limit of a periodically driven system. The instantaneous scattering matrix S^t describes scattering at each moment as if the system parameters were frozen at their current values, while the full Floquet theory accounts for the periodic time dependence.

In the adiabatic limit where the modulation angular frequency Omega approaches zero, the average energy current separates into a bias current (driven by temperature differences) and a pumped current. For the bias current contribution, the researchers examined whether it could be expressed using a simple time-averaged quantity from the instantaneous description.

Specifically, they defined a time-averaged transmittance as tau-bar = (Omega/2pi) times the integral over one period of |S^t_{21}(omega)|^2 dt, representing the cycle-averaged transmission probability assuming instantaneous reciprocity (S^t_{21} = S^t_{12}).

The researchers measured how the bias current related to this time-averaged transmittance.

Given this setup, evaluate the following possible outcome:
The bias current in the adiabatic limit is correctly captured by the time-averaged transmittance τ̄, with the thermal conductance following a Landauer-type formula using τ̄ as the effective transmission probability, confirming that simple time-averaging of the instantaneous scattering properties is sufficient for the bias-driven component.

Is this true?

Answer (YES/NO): YES